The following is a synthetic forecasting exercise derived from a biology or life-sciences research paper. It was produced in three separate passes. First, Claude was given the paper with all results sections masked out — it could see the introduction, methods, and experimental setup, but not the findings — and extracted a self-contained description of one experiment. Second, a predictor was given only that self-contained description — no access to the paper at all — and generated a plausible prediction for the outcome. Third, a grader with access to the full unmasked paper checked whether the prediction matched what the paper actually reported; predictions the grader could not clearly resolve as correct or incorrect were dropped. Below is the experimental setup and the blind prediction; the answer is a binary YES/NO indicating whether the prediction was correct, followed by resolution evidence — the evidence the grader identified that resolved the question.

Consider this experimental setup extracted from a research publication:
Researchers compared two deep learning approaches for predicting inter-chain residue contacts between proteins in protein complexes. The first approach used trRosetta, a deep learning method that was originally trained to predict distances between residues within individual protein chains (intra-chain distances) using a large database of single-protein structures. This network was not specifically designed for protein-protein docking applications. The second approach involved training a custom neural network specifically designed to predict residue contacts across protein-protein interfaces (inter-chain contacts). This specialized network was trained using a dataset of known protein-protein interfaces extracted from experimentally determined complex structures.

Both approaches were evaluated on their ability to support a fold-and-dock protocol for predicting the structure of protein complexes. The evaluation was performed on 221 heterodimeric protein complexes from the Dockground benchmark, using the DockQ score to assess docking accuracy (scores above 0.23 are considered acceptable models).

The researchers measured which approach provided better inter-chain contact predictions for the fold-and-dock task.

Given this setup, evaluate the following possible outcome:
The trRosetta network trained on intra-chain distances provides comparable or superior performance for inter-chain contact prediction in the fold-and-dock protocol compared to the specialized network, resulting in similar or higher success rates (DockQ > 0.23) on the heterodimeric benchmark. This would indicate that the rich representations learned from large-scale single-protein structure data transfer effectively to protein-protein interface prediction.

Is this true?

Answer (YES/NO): YES